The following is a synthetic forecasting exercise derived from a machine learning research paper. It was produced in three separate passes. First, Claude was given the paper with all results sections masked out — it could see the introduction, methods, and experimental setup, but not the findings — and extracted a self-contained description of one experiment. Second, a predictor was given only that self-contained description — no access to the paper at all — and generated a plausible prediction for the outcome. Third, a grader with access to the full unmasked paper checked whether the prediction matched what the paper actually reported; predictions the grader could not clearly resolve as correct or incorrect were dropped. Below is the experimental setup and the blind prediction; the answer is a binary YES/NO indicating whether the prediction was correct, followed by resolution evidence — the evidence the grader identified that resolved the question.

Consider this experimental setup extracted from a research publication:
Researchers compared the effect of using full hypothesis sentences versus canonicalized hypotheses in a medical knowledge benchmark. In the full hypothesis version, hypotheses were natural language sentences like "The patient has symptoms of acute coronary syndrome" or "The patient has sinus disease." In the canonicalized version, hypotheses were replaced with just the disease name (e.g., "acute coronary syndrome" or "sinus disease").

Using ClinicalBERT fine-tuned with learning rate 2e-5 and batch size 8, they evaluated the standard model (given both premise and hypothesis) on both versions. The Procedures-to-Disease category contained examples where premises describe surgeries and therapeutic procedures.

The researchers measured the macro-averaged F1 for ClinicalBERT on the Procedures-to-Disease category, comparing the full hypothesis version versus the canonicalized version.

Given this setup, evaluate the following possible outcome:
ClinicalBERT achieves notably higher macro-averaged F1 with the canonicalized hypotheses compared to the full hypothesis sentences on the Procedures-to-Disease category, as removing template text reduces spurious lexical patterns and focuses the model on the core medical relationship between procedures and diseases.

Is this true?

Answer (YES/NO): NO